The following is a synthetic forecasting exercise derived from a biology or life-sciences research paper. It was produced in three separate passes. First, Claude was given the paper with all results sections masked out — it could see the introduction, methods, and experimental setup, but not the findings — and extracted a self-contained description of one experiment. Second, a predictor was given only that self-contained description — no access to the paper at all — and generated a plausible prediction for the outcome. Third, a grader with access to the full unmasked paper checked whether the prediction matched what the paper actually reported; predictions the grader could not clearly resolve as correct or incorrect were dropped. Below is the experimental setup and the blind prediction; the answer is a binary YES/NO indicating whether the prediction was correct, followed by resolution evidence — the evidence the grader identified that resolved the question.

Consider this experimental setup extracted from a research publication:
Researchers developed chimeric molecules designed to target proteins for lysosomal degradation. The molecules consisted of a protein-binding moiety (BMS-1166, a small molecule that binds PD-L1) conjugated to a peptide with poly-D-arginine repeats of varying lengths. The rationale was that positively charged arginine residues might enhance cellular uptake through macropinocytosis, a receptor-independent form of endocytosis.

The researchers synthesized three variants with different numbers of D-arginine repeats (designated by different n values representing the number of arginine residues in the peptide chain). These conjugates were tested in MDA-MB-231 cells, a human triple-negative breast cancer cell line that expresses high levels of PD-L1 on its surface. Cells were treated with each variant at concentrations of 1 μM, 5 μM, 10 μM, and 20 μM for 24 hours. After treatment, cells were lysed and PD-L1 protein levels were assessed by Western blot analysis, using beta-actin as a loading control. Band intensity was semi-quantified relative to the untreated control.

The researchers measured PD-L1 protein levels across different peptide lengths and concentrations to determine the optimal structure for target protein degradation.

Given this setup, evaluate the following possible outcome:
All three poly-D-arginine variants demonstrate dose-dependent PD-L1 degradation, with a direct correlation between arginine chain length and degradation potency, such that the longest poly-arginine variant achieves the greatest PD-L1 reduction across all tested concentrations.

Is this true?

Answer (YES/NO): NO